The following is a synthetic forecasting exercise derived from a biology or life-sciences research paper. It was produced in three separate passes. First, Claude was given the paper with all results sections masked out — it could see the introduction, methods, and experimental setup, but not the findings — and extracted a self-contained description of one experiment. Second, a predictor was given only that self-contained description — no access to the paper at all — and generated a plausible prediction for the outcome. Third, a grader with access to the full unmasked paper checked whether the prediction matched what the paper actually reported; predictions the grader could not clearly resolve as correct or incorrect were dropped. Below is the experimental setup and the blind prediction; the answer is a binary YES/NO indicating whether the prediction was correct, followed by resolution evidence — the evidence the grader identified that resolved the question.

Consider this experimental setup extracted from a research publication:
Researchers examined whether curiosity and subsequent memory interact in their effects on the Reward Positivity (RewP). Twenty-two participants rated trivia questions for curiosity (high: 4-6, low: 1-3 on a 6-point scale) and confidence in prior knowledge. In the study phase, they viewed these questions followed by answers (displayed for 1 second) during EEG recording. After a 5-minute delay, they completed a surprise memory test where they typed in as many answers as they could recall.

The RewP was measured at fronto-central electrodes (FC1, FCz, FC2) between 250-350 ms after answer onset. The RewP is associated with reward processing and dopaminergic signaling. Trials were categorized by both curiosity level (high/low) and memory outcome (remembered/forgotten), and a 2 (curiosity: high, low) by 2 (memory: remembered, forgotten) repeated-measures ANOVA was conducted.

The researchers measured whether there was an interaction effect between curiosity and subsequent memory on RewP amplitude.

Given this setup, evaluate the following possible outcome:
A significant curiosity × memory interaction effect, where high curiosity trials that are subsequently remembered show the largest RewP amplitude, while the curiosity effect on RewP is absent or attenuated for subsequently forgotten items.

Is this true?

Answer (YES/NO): NO